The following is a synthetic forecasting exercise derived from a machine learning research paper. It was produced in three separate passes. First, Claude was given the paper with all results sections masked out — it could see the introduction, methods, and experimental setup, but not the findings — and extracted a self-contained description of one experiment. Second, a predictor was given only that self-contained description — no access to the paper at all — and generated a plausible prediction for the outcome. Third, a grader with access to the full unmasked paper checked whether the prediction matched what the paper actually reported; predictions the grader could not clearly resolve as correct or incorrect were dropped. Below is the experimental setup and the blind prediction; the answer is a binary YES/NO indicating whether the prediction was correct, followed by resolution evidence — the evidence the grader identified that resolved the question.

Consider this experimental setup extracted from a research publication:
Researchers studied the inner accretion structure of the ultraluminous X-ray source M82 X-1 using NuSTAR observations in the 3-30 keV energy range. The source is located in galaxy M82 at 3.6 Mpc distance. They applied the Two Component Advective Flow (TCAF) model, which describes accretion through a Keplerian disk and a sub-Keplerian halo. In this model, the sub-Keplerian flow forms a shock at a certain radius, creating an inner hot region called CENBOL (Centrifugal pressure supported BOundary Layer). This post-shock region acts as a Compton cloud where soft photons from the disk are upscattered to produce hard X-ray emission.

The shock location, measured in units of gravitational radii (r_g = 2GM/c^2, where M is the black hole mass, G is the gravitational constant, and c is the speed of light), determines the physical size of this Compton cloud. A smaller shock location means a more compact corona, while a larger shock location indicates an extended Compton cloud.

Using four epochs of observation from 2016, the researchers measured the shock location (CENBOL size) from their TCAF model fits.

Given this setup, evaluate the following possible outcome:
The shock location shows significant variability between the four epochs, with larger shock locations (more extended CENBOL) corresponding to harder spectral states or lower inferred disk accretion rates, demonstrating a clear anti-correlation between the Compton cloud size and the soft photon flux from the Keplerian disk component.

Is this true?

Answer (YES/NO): NO